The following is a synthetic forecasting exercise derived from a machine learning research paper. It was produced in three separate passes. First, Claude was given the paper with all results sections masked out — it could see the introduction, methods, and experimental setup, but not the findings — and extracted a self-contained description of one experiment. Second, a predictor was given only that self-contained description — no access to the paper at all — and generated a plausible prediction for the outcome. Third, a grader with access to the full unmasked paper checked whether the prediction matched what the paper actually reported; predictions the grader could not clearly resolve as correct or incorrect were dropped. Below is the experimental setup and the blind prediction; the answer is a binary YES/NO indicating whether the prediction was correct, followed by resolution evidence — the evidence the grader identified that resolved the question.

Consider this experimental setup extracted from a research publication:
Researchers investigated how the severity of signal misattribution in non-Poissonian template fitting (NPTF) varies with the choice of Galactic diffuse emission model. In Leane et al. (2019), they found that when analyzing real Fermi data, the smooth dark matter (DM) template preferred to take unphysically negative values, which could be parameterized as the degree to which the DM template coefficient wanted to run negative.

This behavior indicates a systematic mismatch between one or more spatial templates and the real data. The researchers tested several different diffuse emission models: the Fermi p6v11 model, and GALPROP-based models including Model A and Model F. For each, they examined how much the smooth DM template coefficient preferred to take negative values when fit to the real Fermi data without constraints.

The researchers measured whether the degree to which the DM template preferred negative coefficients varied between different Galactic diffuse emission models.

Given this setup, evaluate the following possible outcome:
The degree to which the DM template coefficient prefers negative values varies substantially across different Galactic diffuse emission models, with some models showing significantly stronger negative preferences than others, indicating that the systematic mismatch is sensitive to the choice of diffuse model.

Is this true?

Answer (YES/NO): YES